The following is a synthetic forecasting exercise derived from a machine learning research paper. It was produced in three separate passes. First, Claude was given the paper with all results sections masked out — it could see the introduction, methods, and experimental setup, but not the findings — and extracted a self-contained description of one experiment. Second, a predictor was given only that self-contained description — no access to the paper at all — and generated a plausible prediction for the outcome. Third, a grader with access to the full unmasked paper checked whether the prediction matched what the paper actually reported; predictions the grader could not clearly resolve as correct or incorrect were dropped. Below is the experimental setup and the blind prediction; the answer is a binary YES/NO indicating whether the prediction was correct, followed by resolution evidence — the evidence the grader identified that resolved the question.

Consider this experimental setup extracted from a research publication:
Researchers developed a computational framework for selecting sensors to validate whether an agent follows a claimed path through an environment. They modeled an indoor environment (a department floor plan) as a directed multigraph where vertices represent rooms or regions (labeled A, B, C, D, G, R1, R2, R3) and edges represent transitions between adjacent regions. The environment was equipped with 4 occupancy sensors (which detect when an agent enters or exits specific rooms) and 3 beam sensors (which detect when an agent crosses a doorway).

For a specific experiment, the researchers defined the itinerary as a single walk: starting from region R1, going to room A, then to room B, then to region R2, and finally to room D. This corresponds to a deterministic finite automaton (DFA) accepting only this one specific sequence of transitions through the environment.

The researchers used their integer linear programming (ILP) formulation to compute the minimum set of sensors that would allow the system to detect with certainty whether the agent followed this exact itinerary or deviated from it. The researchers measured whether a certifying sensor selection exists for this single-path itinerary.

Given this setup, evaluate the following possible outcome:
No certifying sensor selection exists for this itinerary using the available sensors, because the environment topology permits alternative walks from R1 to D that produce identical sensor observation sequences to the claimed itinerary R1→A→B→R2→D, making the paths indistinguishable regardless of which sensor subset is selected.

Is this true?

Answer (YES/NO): YES